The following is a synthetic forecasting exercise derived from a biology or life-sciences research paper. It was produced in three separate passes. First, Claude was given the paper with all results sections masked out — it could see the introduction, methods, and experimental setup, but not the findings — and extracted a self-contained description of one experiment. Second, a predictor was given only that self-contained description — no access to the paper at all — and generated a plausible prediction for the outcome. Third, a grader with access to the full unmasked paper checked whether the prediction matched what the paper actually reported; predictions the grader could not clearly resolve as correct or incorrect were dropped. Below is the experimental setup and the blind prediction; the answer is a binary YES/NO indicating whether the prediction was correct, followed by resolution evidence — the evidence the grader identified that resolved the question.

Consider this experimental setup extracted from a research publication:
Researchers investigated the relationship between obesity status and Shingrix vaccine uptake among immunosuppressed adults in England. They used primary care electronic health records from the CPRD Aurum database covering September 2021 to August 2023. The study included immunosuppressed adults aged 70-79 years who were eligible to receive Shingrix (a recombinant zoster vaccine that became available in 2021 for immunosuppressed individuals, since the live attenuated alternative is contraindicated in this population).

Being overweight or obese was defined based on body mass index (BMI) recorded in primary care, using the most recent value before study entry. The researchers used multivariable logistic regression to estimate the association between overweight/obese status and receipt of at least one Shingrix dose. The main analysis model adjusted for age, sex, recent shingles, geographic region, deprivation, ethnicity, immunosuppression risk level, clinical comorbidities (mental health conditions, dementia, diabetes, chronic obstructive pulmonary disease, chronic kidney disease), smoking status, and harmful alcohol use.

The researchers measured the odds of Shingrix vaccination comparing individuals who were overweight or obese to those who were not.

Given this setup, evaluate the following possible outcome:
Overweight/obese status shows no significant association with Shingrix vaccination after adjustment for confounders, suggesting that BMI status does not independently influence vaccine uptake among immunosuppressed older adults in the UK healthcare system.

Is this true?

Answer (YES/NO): NO